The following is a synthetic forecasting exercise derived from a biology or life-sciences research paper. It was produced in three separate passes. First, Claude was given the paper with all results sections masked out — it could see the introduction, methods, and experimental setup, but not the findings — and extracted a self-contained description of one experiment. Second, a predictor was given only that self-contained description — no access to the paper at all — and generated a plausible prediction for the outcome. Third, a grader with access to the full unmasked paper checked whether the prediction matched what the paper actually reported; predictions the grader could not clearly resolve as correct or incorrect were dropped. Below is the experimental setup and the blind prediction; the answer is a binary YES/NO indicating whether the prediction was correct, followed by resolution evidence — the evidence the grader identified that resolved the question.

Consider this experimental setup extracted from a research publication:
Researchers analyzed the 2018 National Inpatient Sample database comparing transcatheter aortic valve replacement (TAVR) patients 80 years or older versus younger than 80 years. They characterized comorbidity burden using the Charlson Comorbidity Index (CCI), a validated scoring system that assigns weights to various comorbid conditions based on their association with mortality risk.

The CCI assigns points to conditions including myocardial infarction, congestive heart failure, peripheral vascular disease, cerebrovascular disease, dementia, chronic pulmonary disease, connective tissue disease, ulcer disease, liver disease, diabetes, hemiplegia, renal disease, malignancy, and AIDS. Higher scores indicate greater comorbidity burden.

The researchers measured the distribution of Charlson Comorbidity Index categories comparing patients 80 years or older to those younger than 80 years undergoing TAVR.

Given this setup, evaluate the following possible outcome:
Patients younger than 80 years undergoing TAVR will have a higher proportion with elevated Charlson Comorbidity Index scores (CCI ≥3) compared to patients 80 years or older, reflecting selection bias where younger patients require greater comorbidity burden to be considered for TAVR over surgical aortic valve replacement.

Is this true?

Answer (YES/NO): YES